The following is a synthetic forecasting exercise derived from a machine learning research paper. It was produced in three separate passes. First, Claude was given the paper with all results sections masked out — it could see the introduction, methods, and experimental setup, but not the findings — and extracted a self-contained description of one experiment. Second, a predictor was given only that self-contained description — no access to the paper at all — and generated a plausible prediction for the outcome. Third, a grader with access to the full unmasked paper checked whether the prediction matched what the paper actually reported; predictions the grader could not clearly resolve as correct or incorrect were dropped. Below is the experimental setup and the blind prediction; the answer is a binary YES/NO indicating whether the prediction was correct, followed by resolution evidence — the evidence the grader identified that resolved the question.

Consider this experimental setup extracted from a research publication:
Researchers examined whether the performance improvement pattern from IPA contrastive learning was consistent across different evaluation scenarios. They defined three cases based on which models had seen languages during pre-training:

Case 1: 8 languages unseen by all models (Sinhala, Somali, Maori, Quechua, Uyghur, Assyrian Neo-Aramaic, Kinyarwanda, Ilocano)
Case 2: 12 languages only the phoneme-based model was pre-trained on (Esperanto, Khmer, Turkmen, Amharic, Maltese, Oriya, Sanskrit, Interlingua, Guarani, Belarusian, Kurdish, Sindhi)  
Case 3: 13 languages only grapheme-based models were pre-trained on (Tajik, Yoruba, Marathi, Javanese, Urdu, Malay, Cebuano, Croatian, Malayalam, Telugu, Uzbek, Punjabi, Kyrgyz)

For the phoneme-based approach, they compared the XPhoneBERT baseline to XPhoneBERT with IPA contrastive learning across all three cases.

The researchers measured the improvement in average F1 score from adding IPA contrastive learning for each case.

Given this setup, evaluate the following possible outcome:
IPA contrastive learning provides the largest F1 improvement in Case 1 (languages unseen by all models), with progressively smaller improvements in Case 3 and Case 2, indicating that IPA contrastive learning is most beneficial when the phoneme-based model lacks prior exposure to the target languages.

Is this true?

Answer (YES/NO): YES